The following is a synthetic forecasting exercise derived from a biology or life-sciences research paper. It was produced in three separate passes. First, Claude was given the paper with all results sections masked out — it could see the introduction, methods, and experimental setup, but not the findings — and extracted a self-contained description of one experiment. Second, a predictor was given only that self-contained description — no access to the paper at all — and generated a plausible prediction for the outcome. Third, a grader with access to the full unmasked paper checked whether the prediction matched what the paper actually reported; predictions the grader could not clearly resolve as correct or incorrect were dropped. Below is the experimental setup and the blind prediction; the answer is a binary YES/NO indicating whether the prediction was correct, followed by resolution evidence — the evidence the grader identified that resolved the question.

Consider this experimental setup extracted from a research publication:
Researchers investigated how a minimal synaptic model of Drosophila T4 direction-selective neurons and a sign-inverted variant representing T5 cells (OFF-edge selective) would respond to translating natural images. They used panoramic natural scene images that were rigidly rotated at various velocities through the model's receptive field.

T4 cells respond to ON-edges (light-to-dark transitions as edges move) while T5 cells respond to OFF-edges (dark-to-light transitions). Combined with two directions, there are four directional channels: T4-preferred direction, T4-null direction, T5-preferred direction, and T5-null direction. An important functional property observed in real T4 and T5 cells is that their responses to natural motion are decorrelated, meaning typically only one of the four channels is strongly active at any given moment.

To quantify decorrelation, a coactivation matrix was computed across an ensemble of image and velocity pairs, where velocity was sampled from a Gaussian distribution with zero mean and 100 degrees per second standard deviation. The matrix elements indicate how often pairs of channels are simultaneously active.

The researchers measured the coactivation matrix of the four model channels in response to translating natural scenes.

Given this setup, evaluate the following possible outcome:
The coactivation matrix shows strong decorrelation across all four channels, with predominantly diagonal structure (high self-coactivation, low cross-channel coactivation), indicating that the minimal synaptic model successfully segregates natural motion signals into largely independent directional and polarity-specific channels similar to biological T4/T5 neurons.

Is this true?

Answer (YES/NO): YES